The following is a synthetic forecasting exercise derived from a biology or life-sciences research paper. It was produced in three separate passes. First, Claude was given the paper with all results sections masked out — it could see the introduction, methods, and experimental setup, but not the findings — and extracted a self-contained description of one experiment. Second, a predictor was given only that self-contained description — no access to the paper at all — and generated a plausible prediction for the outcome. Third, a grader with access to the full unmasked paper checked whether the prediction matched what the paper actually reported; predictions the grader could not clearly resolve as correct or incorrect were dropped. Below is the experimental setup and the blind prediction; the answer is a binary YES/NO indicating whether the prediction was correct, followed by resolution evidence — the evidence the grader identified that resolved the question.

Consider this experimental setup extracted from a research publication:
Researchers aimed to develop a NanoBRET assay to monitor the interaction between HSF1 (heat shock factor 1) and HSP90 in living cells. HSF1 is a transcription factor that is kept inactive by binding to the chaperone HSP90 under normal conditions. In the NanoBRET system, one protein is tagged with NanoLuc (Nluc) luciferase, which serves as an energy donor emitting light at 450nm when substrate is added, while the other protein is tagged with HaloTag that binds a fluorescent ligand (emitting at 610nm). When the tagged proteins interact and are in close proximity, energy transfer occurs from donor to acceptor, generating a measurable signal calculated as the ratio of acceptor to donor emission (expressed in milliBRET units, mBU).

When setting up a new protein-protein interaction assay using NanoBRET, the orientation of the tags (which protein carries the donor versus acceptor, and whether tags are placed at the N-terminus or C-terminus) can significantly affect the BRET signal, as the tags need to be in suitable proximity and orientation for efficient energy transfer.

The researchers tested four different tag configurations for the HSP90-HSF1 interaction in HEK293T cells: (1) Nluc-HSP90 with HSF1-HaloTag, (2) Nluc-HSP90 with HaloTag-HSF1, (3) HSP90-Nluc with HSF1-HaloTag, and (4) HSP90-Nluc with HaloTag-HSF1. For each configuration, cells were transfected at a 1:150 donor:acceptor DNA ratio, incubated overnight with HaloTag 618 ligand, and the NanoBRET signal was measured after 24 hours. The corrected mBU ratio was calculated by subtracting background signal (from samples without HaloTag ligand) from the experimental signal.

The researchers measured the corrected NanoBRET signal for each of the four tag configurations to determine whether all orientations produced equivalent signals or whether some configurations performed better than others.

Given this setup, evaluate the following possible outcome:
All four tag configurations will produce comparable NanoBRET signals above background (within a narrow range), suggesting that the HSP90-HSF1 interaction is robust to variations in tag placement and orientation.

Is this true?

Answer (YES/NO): NO